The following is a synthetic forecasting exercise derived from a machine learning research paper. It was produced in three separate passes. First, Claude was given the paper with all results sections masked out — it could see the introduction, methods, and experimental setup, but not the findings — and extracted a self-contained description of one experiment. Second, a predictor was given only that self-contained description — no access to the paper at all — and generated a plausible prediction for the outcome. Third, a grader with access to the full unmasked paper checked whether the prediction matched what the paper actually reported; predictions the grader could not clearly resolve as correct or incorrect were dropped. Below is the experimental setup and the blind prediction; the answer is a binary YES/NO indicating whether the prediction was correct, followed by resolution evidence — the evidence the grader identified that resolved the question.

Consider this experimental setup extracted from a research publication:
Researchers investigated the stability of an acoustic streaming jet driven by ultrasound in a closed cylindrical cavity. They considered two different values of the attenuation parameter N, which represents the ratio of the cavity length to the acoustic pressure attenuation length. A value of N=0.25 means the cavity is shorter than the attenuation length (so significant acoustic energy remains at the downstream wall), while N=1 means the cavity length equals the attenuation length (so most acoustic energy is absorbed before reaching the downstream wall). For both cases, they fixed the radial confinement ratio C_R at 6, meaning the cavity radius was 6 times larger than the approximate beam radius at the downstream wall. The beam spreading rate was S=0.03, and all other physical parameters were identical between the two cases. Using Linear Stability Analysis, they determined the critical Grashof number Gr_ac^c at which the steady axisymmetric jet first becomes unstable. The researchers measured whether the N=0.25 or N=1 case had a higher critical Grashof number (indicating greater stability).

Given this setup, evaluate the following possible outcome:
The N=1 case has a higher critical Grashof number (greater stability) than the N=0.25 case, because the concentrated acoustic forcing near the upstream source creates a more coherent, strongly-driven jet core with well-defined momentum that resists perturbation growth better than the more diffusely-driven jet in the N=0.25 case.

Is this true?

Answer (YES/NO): NO